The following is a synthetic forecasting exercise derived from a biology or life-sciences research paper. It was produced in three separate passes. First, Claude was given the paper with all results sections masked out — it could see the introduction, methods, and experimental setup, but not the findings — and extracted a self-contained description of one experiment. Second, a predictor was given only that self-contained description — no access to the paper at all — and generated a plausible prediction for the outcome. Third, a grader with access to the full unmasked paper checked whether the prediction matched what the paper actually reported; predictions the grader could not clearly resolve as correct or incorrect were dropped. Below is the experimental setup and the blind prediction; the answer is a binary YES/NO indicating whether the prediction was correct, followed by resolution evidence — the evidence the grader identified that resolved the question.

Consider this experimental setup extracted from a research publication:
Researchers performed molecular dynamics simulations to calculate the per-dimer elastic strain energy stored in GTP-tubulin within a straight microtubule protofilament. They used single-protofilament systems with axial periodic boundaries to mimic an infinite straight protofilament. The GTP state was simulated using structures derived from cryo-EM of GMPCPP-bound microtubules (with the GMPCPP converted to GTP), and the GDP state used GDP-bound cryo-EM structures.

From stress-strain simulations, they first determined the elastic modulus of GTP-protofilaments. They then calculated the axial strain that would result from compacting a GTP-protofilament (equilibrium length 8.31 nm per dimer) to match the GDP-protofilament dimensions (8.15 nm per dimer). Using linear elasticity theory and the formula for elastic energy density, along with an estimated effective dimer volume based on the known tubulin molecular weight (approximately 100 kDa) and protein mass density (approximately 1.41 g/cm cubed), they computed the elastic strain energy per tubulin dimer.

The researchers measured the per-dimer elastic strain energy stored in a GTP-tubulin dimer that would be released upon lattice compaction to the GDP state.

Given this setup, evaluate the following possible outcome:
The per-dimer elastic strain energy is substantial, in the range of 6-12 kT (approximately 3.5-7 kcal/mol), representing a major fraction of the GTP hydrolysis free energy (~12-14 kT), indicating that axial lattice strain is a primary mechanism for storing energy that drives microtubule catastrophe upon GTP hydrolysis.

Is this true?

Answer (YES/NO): YES